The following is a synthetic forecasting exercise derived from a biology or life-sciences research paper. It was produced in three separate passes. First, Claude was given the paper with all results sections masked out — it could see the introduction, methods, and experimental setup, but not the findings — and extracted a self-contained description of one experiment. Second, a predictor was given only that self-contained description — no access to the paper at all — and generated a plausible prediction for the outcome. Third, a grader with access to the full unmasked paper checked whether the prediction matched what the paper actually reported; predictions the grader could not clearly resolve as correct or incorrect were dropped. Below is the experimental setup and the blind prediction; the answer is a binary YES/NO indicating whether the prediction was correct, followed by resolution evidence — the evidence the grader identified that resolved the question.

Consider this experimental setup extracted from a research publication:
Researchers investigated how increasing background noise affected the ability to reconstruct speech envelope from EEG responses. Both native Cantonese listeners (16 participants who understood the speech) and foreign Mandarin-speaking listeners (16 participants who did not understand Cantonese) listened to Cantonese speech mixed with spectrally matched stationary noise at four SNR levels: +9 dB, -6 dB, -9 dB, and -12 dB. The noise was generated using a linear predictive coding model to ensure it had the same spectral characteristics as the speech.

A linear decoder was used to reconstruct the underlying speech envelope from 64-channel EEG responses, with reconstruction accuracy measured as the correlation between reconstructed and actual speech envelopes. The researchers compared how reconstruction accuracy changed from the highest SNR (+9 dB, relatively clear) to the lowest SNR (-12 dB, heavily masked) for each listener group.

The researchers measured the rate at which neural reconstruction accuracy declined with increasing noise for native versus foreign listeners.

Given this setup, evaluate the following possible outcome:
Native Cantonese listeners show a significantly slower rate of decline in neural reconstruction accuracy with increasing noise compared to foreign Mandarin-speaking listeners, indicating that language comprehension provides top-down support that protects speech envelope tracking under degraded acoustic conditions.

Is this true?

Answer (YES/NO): YES